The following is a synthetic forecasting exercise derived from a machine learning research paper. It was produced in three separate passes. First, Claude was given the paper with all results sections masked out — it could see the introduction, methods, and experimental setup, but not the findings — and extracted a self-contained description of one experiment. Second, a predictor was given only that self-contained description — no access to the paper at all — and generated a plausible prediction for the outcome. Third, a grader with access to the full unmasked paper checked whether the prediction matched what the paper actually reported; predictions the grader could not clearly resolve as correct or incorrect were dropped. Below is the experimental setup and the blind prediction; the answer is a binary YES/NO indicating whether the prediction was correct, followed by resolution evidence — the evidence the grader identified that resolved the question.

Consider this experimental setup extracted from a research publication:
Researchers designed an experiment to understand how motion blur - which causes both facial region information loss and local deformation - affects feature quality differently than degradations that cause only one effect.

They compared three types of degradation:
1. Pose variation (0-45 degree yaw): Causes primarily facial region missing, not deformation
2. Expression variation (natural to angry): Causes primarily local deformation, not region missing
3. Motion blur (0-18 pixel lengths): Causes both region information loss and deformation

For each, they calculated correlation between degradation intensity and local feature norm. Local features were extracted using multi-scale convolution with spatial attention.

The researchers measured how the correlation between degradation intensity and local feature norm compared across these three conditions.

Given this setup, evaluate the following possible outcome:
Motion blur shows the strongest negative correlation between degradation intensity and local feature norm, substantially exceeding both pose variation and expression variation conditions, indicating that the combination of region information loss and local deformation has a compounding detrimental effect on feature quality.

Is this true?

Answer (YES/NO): NO